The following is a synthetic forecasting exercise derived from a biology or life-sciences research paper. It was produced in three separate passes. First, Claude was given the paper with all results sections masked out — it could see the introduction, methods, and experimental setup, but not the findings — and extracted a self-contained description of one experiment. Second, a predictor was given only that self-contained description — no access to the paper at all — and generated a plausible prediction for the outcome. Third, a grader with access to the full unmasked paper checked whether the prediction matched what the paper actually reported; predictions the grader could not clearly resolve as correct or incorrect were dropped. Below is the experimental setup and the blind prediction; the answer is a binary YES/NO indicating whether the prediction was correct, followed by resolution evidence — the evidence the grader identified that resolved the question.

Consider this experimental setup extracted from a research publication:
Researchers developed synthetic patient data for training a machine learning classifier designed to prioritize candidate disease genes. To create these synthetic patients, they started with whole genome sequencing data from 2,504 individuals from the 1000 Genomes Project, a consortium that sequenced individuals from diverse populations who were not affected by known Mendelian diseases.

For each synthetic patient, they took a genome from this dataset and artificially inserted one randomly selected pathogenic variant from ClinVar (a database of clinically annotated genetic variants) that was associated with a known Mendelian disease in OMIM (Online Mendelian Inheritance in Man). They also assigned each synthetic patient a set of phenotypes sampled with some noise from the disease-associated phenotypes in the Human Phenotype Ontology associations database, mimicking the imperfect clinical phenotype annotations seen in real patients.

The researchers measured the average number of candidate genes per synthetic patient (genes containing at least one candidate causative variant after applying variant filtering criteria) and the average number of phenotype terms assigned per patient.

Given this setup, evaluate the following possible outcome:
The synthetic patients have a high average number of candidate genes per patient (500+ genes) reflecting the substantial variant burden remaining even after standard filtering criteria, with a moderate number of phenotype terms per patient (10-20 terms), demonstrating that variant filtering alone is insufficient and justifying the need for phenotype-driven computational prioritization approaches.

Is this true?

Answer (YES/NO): NO